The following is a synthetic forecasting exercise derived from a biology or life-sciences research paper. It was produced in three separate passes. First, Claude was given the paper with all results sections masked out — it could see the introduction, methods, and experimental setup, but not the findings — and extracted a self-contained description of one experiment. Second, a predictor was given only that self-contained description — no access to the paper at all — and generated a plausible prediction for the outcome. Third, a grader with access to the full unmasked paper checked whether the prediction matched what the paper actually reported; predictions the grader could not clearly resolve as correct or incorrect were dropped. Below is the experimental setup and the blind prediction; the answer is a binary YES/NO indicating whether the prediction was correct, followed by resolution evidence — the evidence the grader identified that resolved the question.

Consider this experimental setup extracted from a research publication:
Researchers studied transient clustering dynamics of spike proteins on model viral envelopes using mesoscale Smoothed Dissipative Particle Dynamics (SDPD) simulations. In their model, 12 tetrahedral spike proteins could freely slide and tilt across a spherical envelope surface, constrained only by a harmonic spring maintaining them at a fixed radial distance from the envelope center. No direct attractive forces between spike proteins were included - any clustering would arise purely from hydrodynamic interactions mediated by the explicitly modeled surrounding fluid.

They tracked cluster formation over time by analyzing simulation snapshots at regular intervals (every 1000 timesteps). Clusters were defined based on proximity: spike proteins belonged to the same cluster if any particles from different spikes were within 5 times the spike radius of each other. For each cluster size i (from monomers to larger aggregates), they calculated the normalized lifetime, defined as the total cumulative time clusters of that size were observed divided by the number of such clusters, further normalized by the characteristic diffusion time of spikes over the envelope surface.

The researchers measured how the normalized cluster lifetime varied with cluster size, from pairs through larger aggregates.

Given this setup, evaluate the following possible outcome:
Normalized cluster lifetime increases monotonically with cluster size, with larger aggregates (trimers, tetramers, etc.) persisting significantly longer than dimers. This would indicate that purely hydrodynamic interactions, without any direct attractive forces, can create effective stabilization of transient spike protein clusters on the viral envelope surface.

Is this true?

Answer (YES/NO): NO